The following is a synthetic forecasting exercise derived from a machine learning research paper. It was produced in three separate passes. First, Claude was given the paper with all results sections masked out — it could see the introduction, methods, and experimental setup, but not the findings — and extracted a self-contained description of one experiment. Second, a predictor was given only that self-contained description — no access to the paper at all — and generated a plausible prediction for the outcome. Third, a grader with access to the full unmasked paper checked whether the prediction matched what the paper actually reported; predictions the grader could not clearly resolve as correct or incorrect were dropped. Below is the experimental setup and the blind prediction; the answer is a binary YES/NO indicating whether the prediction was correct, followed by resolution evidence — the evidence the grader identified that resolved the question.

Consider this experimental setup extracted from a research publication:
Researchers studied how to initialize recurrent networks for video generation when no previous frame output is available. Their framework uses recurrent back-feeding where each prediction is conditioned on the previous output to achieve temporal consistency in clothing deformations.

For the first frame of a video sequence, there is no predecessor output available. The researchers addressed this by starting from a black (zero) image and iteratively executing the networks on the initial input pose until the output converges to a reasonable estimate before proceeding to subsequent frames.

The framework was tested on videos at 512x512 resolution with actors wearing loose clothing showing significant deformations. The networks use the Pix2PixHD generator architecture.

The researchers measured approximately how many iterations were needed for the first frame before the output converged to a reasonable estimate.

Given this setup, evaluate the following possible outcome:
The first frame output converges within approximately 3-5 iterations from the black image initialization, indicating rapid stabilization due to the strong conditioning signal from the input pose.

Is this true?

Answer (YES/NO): NO